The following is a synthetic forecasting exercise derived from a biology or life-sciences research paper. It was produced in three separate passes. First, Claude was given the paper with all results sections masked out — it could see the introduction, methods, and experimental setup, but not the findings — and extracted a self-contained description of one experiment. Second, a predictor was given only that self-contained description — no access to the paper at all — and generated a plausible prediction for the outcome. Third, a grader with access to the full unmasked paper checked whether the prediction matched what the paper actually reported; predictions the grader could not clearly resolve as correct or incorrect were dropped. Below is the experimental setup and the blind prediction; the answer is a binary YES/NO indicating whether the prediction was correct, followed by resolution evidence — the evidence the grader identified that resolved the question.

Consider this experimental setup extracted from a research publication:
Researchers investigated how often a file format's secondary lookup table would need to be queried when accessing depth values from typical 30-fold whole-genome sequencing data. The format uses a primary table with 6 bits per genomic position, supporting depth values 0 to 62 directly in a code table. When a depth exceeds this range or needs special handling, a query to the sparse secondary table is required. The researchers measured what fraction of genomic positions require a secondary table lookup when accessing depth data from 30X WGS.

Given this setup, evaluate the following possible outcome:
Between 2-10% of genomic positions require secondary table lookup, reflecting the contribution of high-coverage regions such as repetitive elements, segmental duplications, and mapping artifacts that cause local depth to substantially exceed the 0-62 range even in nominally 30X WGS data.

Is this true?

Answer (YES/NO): NO